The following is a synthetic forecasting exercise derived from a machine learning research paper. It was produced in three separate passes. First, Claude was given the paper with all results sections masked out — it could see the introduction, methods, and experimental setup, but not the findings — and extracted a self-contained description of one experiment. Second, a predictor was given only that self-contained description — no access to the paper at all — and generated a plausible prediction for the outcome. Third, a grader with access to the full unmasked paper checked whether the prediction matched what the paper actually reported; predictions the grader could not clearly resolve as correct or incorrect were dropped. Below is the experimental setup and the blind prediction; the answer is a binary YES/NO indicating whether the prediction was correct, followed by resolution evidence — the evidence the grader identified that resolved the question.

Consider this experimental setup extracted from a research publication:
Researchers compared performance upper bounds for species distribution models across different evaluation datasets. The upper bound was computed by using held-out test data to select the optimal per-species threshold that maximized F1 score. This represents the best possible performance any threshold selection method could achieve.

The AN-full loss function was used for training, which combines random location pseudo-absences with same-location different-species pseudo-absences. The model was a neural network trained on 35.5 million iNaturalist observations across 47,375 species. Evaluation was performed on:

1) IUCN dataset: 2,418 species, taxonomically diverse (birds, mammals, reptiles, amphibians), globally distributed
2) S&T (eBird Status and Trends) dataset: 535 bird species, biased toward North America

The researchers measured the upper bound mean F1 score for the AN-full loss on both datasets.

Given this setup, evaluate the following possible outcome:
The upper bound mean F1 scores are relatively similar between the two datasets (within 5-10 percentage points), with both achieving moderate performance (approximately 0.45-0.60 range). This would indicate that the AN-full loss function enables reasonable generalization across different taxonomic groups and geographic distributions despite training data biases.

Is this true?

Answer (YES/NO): NO